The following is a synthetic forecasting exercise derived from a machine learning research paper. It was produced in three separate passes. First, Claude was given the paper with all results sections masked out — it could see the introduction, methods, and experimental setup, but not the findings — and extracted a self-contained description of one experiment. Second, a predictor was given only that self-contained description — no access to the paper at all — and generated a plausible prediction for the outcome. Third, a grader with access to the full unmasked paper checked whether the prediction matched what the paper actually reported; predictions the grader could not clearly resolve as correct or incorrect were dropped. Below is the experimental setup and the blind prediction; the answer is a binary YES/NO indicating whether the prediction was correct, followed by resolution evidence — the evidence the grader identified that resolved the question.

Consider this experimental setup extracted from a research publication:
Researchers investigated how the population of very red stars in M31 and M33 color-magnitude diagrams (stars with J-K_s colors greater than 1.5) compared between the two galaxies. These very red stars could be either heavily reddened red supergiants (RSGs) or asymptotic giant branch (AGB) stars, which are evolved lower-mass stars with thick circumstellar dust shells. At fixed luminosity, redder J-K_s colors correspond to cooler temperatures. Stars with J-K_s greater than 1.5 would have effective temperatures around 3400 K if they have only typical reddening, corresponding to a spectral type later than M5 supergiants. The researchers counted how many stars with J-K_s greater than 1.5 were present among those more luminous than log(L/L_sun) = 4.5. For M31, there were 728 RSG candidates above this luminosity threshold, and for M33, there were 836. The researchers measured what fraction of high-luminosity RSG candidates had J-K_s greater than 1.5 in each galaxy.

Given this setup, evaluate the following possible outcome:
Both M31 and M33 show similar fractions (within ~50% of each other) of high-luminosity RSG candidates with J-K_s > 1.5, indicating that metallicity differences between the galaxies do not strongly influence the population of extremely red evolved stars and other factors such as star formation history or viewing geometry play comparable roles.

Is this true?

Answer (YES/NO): NO